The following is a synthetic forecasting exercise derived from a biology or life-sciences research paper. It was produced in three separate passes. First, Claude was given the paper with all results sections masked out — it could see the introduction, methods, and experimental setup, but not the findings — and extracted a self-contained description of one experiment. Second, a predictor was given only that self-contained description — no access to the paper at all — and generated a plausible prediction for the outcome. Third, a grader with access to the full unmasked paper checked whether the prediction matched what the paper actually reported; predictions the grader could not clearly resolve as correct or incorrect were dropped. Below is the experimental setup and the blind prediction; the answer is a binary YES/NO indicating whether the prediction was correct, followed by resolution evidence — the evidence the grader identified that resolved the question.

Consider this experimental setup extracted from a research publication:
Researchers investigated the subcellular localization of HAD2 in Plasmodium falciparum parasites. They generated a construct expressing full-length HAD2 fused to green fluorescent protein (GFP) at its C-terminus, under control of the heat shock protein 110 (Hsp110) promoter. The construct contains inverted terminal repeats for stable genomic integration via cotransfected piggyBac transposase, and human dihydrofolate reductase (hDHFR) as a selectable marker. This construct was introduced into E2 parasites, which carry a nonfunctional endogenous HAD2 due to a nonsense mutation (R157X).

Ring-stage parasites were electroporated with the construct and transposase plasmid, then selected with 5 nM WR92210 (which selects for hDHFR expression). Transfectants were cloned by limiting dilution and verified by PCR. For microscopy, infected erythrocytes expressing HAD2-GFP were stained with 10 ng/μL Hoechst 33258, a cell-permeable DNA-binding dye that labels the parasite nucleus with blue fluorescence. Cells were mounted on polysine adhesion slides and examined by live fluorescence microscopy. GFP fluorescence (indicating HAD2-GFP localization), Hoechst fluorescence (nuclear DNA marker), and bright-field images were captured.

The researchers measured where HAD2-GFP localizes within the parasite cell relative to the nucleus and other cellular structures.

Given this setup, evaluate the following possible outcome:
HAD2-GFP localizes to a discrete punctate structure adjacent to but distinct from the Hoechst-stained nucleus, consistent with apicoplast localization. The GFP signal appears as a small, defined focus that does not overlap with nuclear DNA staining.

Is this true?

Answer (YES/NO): NO